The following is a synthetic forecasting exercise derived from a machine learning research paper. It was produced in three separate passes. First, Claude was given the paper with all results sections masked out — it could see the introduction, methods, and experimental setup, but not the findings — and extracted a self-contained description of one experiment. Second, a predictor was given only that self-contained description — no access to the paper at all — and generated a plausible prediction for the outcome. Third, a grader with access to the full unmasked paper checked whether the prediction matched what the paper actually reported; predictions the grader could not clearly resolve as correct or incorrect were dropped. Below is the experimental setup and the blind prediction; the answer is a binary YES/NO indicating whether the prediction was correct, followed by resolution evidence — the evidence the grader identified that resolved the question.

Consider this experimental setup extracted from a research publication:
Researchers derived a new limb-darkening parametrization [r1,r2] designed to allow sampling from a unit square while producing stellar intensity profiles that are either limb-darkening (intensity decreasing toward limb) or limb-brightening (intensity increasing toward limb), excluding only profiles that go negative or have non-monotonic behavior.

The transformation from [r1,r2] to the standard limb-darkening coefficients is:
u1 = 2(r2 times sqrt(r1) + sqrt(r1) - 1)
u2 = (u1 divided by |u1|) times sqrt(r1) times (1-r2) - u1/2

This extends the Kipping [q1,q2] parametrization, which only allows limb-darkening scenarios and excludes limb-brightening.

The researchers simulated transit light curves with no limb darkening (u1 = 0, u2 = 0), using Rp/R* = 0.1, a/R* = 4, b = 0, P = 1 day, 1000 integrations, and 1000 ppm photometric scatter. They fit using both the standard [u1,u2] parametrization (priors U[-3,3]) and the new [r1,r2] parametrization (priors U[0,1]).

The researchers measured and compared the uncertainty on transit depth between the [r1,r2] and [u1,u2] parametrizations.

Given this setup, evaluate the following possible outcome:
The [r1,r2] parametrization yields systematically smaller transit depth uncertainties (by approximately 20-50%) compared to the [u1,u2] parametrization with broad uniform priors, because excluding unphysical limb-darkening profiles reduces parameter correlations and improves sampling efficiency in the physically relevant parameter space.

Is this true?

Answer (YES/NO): NO